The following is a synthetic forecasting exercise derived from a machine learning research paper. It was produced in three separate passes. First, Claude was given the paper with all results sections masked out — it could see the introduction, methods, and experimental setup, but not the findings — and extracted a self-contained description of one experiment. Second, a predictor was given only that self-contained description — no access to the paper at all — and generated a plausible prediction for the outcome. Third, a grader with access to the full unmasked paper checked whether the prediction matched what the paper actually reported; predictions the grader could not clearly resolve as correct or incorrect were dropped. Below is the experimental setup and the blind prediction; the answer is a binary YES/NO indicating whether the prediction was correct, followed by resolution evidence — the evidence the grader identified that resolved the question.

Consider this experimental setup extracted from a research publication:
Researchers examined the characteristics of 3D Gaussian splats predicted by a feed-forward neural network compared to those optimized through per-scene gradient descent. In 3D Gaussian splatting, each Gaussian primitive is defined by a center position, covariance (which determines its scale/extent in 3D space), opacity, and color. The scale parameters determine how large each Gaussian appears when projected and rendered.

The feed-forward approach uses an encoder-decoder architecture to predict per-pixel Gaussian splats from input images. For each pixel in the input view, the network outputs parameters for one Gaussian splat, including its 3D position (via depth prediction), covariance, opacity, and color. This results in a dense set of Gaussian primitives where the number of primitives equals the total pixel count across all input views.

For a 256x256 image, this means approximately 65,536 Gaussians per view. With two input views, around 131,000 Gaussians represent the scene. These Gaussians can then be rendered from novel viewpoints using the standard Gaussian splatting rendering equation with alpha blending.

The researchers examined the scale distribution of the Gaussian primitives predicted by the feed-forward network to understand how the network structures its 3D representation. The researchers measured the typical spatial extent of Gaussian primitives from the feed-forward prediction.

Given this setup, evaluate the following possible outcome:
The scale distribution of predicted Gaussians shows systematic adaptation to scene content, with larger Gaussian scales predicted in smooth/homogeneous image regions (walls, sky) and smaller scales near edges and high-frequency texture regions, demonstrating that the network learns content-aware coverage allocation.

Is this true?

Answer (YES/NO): NO